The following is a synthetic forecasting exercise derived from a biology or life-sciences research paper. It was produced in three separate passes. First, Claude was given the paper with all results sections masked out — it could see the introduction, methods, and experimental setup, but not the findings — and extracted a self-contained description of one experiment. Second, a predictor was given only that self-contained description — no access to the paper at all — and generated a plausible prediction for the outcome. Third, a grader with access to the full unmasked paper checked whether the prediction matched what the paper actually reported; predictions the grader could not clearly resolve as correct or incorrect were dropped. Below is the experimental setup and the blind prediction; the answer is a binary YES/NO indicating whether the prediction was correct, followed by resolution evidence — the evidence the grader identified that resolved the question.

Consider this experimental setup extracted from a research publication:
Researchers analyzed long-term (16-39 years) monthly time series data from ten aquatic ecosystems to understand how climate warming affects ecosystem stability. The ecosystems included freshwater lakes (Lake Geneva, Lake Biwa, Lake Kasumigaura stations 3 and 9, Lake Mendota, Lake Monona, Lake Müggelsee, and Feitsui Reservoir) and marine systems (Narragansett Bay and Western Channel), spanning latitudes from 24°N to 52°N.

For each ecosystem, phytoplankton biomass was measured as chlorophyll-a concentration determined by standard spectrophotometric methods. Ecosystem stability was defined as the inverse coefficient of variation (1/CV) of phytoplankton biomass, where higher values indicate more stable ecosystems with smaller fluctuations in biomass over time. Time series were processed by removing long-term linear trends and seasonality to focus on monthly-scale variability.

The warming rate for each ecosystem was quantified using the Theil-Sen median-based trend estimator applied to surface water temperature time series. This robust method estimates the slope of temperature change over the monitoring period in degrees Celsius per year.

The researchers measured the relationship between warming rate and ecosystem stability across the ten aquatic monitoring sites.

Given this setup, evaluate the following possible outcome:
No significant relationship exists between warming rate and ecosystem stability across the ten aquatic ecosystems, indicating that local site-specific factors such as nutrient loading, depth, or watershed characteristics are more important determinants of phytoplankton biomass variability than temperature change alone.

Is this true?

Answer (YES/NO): NO